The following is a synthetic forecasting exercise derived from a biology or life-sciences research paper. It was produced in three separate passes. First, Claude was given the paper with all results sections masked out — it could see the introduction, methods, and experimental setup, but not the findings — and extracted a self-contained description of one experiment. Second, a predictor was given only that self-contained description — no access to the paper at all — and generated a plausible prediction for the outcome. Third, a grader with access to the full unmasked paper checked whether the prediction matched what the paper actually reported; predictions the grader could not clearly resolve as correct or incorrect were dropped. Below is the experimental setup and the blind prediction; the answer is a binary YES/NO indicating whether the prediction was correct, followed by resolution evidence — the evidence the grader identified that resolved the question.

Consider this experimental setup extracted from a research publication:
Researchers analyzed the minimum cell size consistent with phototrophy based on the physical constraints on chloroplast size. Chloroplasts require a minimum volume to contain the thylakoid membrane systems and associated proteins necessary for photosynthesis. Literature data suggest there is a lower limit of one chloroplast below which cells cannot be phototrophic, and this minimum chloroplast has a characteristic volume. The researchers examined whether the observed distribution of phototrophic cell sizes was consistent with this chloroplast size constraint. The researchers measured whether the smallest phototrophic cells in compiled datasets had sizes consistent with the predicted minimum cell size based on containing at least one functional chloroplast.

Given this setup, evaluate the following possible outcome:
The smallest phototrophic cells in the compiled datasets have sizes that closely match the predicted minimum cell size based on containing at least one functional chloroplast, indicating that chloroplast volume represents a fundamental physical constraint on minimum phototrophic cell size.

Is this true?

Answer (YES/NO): YES